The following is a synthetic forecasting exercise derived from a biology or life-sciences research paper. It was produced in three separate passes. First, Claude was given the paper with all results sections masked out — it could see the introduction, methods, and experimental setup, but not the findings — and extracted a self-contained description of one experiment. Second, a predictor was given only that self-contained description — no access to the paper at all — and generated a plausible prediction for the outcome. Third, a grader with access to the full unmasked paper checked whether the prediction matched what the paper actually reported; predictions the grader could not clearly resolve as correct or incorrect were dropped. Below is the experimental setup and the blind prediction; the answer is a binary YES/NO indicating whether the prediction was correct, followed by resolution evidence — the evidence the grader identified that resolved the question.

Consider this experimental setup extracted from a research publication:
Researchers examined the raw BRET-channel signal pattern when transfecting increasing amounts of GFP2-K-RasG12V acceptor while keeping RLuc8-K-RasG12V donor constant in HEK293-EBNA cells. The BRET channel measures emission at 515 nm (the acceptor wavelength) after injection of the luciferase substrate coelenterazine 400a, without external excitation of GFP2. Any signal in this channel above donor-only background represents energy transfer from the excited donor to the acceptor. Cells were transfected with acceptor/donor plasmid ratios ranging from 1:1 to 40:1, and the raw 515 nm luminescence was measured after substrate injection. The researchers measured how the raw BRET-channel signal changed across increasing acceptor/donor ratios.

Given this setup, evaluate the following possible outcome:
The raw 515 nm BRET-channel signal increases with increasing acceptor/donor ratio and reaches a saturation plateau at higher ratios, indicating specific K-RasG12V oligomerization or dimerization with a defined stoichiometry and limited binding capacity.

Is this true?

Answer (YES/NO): NO